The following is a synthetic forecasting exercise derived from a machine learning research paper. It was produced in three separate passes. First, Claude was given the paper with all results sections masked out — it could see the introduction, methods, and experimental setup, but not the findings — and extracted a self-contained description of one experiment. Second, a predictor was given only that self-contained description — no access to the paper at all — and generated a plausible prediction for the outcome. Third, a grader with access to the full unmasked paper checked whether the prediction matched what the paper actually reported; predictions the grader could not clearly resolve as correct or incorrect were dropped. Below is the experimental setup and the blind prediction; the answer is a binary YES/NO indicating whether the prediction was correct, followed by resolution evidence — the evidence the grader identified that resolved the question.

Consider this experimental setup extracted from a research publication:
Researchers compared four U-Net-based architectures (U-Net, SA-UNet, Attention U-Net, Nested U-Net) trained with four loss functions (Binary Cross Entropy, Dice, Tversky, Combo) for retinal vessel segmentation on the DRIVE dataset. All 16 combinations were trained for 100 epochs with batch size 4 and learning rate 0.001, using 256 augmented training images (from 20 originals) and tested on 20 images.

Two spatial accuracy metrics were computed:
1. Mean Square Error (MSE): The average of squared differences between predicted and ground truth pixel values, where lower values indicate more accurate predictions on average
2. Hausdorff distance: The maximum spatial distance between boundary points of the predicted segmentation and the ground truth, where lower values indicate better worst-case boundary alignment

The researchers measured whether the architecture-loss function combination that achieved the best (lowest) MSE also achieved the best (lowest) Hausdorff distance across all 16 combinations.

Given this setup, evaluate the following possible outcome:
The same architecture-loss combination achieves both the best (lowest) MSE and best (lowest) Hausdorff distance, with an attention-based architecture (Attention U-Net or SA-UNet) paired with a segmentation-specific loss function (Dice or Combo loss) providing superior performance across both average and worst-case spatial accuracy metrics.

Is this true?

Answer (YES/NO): NO